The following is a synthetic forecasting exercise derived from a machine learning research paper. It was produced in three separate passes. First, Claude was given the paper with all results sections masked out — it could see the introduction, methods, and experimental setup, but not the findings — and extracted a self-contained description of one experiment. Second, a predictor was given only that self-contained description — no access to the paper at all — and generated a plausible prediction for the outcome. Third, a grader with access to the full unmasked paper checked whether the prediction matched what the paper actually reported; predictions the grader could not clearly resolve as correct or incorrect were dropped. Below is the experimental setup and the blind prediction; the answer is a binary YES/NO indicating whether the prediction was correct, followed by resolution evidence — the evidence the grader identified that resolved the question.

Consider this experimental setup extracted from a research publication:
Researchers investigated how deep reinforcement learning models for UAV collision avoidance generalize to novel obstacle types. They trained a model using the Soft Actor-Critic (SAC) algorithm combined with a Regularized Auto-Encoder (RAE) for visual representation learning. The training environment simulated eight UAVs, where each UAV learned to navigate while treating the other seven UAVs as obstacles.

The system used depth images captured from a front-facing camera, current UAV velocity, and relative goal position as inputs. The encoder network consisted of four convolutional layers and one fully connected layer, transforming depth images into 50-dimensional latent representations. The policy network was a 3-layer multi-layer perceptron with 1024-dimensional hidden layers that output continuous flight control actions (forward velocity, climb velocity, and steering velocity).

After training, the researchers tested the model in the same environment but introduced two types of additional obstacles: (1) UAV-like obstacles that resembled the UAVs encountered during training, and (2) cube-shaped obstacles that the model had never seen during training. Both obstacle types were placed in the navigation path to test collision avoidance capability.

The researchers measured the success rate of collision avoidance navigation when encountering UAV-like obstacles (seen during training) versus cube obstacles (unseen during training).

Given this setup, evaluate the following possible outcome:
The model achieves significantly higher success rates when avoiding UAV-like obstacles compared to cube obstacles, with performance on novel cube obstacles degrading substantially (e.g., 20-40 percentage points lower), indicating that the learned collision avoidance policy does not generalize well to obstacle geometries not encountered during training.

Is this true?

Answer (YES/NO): YES